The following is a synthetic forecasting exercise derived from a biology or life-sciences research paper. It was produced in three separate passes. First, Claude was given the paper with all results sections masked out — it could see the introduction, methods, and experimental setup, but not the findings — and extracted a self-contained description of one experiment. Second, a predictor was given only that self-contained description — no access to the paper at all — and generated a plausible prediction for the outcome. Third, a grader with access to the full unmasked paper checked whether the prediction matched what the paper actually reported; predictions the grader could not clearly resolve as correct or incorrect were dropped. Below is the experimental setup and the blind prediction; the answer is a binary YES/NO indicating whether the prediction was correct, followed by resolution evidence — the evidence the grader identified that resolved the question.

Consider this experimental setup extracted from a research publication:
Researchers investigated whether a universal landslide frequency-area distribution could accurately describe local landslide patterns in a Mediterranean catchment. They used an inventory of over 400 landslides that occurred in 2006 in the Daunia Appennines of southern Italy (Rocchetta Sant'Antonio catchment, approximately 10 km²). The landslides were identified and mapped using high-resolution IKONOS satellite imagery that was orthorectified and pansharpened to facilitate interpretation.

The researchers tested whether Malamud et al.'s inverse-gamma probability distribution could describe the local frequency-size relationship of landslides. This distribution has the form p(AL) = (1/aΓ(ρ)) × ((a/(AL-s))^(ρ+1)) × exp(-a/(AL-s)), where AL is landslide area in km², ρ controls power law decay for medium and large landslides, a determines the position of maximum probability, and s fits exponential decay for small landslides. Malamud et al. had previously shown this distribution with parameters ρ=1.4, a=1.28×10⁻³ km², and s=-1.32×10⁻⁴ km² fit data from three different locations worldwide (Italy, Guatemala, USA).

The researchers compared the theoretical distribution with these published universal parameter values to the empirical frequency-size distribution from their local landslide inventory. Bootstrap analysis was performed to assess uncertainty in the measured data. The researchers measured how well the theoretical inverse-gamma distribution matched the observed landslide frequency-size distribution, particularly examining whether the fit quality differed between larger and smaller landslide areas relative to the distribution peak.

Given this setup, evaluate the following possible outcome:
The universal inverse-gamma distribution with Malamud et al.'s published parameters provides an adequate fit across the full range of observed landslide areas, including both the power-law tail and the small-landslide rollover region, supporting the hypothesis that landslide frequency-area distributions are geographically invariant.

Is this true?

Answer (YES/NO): NO